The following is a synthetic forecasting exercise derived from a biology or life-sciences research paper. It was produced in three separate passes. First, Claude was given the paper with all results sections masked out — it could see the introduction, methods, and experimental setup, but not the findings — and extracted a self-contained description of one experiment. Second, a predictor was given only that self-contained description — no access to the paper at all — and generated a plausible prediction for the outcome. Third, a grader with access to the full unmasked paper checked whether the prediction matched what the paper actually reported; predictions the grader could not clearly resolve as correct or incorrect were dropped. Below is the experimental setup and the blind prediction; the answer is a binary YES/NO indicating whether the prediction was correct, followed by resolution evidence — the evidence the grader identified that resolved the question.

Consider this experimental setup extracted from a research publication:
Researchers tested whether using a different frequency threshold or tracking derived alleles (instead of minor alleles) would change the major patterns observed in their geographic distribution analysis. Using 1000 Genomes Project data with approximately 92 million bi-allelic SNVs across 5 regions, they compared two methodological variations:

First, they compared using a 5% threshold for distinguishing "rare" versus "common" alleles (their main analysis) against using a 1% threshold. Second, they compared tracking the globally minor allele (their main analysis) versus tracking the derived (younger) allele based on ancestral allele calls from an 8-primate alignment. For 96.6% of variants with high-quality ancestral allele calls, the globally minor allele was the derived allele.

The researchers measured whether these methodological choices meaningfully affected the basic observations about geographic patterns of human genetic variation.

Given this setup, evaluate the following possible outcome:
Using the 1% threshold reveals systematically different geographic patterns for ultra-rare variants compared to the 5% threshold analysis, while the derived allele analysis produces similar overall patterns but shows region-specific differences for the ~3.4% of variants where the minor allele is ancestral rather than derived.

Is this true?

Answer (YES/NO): NO